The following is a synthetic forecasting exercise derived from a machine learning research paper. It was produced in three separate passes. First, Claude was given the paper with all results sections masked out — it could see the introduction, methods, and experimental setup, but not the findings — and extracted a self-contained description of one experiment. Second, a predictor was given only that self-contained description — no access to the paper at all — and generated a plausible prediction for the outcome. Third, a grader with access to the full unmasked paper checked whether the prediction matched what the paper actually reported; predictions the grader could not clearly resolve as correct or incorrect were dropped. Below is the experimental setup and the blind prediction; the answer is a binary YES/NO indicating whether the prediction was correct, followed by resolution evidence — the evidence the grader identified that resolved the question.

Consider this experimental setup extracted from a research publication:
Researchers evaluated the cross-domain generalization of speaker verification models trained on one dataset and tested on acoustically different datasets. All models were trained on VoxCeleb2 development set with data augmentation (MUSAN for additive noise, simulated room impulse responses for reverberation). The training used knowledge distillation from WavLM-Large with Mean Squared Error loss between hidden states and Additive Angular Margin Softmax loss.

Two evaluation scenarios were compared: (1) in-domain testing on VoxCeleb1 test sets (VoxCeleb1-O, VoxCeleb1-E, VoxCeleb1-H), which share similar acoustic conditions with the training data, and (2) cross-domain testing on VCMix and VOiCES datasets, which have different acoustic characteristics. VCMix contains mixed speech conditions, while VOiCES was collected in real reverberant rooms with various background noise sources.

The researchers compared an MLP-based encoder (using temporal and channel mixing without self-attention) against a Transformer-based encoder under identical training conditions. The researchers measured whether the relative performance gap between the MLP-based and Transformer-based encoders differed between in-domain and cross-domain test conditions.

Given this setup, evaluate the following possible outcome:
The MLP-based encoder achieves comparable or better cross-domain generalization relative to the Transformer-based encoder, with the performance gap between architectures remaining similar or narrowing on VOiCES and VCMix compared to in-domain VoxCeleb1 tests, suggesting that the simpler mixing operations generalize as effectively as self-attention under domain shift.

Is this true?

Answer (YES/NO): NO